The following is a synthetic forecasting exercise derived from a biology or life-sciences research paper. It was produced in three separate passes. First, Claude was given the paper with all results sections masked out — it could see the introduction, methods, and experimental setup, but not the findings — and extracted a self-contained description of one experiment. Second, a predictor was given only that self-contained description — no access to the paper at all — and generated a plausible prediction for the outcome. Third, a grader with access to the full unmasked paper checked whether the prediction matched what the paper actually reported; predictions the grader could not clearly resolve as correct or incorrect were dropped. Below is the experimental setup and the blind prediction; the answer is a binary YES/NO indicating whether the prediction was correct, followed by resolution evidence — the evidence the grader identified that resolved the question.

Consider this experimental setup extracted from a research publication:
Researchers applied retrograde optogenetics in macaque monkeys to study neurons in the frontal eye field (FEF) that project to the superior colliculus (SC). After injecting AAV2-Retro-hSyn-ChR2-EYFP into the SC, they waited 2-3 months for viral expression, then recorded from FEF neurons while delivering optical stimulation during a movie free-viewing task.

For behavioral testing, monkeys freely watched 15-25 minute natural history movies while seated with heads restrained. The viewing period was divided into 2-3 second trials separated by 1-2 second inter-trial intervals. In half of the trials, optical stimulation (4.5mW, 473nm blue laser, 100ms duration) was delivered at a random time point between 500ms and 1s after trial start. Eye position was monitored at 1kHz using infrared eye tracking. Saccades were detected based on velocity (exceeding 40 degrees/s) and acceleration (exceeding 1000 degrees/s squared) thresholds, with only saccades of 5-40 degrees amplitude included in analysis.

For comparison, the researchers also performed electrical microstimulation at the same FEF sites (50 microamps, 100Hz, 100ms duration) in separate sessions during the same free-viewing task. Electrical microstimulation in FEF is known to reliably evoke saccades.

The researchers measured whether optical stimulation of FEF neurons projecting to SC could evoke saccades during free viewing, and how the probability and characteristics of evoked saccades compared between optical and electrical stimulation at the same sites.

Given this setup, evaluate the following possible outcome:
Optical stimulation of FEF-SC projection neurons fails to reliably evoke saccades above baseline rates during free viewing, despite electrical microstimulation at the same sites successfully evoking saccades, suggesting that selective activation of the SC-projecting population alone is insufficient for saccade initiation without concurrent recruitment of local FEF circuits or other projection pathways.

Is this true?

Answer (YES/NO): NO